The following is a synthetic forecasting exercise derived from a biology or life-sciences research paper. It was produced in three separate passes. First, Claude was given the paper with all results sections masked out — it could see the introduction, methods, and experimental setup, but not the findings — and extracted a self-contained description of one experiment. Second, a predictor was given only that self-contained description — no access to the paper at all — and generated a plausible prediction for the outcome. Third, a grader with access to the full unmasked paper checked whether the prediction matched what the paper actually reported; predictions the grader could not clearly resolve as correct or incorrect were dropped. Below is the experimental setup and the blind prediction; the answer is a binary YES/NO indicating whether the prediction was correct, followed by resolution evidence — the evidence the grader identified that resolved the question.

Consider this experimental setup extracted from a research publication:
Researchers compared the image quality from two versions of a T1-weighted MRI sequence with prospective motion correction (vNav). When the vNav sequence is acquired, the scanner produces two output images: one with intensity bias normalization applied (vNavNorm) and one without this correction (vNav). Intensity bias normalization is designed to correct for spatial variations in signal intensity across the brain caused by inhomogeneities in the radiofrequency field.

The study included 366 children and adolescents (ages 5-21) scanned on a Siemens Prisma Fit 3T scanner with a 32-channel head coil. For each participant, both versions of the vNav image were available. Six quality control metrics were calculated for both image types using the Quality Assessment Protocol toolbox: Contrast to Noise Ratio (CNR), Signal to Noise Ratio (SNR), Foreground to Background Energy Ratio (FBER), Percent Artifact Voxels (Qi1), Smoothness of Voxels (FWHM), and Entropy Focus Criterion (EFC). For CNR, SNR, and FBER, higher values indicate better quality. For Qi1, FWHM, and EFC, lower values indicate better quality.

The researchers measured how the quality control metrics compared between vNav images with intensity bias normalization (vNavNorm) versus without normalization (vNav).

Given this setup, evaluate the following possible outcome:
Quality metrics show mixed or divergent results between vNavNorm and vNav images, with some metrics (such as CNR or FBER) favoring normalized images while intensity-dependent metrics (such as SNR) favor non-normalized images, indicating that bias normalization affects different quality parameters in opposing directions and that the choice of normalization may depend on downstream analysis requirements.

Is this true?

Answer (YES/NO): NO